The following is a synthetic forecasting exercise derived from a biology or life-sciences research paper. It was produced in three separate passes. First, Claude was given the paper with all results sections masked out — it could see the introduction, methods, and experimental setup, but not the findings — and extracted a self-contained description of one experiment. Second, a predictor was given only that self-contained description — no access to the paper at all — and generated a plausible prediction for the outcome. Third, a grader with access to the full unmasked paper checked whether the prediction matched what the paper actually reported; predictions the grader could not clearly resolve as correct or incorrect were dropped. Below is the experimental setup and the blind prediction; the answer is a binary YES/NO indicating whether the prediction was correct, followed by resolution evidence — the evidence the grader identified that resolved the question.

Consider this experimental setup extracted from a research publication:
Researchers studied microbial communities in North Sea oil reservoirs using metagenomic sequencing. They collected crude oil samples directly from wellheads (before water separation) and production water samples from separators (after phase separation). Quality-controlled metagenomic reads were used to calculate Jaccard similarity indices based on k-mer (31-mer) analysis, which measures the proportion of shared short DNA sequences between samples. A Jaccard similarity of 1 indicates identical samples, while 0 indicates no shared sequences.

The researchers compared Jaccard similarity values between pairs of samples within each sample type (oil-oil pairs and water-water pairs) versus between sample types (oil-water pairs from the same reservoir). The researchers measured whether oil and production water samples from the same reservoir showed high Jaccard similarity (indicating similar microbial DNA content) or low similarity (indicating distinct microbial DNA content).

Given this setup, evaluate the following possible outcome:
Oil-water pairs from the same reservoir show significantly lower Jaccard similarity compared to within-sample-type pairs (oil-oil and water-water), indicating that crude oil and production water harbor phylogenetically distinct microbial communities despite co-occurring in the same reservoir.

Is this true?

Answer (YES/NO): YES